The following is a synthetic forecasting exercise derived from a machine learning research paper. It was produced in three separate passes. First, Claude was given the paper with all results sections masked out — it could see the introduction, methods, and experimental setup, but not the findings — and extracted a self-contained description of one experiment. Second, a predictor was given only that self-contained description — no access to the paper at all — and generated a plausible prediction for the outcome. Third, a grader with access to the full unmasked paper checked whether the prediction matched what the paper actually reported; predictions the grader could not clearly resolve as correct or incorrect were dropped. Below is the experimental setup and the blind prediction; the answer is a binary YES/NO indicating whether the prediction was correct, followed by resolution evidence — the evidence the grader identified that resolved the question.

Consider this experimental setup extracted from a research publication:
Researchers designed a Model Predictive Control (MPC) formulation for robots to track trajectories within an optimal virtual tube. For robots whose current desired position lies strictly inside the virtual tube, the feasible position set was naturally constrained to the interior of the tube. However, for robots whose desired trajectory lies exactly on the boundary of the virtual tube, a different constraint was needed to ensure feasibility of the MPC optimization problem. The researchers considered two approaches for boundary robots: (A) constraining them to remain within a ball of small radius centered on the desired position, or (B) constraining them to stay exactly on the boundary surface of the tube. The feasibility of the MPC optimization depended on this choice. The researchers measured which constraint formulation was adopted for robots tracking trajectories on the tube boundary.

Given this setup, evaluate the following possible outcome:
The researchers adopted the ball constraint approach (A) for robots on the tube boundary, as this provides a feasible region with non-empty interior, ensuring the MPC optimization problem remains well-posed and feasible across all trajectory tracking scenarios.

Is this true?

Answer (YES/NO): YES